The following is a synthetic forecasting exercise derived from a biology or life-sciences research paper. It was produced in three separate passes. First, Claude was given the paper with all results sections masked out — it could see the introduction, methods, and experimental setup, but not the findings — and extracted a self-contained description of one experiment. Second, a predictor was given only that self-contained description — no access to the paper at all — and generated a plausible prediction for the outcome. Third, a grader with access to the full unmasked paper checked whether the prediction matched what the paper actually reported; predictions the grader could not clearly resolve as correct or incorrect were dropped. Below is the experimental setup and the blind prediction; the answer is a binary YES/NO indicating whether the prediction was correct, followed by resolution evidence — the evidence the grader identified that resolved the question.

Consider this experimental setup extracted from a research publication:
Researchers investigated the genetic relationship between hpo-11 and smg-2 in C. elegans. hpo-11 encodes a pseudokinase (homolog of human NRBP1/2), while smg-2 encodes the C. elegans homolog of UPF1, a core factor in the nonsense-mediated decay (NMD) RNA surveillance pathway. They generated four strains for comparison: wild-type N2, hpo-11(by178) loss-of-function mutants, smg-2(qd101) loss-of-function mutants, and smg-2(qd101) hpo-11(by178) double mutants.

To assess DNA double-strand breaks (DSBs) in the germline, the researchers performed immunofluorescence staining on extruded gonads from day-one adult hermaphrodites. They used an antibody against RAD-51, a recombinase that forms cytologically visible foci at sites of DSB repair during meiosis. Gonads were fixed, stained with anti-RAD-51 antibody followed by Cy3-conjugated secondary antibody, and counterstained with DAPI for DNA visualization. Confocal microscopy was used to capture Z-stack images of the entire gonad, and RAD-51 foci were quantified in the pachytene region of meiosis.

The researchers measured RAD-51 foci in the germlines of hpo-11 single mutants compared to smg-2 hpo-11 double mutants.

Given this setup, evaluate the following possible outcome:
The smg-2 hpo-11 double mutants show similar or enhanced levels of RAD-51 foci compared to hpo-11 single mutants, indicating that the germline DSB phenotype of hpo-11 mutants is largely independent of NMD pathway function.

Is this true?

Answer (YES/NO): NO